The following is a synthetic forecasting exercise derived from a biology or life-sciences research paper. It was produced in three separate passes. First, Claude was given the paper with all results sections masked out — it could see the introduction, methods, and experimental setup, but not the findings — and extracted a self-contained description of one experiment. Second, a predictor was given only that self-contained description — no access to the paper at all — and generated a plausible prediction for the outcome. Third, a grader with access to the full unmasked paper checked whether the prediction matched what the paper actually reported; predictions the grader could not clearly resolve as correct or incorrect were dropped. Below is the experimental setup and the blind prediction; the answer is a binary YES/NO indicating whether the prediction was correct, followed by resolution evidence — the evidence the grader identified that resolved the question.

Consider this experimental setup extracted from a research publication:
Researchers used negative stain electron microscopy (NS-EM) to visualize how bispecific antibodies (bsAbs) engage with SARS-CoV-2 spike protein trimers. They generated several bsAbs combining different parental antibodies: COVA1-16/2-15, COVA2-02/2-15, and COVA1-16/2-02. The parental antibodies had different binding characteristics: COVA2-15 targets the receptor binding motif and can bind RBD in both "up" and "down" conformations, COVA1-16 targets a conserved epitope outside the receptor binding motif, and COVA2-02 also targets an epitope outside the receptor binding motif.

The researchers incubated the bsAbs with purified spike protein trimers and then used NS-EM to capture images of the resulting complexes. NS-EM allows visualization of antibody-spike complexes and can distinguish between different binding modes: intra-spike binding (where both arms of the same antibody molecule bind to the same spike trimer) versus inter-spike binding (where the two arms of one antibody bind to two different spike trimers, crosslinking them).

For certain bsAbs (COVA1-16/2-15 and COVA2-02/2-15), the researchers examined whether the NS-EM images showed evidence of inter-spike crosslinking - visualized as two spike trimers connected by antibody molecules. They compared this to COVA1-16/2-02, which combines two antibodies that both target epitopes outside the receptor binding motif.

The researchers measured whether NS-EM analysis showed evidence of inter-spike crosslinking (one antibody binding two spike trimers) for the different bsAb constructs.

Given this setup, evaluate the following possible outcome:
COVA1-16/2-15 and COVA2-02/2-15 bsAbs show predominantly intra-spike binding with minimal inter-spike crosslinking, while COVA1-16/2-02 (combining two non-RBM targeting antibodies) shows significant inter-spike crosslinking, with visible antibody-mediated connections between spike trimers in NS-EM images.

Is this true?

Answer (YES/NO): NO